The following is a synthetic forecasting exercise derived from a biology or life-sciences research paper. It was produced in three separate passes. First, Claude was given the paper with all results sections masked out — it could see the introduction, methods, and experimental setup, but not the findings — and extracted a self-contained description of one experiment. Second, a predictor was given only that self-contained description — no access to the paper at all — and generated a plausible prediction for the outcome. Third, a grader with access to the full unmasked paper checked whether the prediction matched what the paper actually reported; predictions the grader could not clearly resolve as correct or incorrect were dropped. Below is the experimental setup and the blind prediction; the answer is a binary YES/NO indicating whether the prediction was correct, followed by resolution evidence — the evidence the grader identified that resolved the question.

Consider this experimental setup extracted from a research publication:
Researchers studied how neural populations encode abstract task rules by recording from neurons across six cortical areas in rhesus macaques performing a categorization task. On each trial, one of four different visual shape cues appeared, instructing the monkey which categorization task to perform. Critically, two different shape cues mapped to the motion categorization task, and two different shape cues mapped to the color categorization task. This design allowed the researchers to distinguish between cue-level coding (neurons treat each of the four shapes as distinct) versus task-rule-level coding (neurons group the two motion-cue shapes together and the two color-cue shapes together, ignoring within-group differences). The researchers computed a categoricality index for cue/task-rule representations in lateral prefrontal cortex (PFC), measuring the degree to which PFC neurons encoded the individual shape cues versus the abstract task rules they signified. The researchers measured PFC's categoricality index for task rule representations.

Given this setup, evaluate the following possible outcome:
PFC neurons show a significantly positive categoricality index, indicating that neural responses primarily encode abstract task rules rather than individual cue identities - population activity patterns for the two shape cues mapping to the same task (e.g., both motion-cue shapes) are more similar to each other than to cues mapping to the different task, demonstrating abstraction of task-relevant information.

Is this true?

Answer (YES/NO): YES